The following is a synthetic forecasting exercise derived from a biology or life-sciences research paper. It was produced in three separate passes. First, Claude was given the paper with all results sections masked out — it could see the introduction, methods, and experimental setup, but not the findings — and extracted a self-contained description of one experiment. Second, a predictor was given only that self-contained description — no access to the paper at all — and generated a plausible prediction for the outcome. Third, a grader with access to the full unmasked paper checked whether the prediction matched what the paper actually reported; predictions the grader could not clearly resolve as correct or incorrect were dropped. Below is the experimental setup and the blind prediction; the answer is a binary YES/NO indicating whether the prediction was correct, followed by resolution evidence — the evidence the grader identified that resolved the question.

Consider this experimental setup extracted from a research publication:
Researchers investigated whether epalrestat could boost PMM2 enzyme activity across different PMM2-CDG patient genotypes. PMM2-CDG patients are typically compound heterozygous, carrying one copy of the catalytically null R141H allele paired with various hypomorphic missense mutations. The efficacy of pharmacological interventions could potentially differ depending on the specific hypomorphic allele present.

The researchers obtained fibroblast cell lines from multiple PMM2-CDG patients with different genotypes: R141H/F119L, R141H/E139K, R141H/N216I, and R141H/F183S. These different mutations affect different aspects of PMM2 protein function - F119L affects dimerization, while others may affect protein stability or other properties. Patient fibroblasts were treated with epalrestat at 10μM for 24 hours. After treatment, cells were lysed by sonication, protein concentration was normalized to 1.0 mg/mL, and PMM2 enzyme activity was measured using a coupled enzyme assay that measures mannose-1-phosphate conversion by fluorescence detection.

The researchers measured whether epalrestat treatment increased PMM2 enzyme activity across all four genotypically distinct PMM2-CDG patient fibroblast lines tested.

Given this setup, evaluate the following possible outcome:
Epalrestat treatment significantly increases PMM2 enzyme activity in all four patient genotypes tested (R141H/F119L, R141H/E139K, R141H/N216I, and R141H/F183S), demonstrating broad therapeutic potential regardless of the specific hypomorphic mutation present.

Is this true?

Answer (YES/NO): YES